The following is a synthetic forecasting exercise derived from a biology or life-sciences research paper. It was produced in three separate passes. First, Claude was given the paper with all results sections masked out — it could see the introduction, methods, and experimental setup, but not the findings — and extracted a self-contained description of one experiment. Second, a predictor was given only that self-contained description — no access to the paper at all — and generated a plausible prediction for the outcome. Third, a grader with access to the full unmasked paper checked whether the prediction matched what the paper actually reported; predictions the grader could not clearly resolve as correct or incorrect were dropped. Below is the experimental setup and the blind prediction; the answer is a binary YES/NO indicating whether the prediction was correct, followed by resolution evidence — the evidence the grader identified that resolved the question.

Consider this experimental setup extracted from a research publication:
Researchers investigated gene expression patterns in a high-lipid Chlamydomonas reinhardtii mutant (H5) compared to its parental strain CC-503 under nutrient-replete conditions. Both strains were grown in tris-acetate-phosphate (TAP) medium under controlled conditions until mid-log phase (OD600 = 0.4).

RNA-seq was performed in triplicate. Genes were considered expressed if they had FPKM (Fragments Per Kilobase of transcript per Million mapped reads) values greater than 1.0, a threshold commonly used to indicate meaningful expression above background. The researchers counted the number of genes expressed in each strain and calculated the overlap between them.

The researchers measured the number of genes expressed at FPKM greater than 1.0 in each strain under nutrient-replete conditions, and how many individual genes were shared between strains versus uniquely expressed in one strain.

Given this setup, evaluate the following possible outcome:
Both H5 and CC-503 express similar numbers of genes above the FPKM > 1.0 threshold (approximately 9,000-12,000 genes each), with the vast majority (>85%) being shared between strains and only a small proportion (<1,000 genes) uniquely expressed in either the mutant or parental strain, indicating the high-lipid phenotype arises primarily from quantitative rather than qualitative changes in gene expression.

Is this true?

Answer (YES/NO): NO